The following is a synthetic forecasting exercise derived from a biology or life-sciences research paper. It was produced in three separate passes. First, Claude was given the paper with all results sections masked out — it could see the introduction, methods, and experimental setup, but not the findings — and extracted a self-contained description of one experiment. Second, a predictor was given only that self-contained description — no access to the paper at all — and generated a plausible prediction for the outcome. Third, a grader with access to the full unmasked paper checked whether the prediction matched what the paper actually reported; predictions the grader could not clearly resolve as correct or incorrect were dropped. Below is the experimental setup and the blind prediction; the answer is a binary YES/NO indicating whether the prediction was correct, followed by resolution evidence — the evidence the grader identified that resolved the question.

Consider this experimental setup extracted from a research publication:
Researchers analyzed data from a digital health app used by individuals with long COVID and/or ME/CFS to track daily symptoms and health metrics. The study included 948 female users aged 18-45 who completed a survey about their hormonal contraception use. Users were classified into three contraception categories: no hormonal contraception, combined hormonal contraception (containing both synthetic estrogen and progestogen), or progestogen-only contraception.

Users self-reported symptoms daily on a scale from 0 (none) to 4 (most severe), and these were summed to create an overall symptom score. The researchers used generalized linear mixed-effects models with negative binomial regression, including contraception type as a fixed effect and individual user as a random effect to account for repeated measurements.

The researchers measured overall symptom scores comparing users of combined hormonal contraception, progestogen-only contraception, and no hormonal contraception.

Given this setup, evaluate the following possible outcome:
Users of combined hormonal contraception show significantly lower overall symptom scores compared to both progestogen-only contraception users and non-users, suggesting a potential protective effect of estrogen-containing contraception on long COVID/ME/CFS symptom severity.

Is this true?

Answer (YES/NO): NO